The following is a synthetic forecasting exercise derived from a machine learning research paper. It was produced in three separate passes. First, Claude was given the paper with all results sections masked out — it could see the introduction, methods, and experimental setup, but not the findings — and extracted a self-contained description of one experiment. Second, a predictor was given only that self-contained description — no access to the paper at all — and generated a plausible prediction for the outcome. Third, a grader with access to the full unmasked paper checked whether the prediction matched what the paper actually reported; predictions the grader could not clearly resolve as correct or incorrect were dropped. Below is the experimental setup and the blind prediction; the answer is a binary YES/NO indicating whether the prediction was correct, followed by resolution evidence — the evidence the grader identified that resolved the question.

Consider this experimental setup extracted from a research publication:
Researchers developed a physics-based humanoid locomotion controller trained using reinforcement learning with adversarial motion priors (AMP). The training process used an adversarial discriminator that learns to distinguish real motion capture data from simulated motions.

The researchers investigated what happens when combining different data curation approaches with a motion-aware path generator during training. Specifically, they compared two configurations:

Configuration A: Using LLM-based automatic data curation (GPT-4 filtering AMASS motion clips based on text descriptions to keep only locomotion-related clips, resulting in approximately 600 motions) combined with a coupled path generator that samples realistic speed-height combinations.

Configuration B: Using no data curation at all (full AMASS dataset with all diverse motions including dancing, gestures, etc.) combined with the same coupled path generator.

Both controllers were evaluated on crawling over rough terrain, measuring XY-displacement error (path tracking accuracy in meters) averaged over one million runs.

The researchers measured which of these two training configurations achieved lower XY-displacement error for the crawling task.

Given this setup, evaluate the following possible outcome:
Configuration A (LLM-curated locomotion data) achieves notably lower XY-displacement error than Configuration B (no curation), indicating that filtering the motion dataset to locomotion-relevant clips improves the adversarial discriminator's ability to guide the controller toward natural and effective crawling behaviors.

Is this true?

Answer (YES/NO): NO